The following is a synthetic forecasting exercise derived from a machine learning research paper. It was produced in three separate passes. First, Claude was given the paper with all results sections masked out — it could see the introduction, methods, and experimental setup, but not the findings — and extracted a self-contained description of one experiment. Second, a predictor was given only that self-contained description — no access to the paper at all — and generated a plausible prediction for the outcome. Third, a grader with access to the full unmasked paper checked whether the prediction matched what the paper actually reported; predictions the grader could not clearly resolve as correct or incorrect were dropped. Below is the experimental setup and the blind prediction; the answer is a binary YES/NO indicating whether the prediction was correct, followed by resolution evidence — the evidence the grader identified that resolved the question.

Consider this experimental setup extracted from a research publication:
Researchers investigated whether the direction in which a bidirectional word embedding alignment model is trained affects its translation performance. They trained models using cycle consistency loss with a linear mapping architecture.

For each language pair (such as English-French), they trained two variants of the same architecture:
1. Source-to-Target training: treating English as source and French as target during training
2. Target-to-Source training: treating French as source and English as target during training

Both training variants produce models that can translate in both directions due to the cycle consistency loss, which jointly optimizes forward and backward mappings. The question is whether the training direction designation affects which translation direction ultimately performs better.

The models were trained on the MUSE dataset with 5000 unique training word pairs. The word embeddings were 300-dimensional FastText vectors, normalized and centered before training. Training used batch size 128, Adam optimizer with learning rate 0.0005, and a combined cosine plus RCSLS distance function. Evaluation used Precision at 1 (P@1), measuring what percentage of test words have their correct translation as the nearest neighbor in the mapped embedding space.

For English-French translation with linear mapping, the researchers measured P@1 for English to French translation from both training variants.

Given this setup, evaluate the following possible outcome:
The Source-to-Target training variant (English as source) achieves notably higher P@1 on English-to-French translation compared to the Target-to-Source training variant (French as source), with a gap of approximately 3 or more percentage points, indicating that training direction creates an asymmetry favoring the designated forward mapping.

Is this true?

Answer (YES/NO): NO